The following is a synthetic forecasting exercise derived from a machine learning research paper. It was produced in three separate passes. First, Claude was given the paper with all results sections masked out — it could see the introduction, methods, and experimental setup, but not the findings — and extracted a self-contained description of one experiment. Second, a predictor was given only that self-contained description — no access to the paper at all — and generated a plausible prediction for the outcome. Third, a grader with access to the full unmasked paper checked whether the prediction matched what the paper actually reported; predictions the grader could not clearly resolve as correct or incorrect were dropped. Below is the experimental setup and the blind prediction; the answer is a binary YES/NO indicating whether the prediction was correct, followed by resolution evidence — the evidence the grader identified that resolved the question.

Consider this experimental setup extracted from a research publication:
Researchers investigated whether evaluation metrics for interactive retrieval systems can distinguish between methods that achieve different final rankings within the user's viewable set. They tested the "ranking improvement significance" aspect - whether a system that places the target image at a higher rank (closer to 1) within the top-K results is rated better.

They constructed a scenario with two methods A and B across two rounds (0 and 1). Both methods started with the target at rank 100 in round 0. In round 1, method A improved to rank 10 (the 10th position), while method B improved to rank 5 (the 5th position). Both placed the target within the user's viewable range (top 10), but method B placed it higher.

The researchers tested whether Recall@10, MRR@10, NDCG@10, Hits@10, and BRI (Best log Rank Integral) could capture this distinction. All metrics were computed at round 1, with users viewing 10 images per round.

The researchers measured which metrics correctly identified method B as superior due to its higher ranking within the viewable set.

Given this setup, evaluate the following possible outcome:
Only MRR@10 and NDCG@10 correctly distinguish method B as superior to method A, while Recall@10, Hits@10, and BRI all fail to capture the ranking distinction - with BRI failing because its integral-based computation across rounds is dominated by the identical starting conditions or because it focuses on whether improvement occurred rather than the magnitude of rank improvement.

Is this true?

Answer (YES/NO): NO